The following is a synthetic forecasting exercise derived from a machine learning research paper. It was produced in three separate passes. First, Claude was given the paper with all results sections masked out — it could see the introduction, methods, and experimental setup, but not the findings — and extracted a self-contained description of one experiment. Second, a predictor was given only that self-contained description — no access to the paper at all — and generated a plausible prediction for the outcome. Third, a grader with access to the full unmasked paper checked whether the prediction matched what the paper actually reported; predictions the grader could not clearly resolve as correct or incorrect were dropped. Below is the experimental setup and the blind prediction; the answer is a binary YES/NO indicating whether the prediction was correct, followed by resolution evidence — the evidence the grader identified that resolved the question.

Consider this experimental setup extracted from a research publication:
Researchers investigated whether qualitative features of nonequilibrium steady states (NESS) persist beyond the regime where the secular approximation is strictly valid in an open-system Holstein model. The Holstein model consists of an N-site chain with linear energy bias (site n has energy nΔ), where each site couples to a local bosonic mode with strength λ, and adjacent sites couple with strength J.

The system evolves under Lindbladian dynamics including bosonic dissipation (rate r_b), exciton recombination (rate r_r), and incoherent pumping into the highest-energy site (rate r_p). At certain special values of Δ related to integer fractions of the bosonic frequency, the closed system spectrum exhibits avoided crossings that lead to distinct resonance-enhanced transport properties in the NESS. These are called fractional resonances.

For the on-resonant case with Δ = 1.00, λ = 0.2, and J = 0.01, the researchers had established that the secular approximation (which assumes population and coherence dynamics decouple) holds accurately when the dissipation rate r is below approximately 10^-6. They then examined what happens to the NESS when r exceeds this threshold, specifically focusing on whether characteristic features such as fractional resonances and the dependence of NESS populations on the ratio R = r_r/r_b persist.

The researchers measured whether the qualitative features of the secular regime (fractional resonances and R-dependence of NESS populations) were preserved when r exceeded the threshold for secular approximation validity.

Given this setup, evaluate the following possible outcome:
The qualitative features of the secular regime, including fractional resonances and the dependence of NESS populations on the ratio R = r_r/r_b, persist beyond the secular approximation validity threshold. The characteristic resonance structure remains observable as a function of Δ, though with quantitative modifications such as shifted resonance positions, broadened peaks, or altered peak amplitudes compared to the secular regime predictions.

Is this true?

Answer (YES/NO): YES